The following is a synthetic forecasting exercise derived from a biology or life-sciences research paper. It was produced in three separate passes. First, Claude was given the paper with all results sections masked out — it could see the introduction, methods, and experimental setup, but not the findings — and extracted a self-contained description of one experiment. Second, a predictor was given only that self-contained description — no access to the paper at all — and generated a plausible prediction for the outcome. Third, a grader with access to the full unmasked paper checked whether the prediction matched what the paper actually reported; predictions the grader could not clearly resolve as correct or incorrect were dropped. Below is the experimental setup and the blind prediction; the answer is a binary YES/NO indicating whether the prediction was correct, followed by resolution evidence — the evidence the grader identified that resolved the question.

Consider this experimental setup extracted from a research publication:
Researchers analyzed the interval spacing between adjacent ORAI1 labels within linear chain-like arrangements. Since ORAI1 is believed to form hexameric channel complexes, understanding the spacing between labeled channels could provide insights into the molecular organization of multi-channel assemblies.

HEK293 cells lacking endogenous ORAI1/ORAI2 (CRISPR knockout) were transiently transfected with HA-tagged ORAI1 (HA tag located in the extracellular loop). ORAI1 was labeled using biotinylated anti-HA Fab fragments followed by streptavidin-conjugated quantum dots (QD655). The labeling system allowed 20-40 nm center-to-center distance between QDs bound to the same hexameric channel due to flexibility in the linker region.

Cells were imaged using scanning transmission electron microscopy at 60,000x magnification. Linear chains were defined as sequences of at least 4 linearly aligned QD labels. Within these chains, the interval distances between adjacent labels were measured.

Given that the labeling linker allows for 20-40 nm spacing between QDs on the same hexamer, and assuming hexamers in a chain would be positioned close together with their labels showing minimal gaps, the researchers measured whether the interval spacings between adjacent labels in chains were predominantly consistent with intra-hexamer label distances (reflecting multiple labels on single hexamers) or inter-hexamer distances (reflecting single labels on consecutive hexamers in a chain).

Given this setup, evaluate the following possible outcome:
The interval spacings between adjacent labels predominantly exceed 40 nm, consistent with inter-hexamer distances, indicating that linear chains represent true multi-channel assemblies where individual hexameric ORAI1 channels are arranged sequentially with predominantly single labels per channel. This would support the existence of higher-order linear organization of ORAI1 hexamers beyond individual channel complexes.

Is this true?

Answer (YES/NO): NO